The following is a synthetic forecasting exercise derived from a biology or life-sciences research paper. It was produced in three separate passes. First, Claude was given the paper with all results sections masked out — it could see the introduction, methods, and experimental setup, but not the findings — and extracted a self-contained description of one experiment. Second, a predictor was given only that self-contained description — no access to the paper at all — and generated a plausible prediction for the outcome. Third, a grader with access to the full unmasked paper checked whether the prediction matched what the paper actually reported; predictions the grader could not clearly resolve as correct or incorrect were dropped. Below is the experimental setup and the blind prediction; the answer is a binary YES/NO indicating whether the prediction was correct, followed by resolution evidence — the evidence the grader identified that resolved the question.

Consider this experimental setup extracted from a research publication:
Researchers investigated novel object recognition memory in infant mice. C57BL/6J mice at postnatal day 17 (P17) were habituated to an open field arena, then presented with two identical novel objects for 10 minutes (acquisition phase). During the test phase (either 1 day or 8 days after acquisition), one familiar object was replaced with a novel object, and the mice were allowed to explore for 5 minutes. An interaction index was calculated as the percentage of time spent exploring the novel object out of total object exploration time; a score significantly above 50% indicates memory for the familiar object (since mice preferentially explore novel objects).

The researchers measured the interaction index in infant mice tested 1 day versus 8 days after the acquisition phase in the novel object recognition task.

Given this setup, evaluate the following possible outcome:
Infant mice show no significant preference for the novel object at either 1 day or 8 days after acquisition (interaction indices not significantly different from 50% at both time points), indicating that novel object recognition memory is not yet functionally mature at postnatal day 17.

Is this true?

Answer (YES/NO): NO